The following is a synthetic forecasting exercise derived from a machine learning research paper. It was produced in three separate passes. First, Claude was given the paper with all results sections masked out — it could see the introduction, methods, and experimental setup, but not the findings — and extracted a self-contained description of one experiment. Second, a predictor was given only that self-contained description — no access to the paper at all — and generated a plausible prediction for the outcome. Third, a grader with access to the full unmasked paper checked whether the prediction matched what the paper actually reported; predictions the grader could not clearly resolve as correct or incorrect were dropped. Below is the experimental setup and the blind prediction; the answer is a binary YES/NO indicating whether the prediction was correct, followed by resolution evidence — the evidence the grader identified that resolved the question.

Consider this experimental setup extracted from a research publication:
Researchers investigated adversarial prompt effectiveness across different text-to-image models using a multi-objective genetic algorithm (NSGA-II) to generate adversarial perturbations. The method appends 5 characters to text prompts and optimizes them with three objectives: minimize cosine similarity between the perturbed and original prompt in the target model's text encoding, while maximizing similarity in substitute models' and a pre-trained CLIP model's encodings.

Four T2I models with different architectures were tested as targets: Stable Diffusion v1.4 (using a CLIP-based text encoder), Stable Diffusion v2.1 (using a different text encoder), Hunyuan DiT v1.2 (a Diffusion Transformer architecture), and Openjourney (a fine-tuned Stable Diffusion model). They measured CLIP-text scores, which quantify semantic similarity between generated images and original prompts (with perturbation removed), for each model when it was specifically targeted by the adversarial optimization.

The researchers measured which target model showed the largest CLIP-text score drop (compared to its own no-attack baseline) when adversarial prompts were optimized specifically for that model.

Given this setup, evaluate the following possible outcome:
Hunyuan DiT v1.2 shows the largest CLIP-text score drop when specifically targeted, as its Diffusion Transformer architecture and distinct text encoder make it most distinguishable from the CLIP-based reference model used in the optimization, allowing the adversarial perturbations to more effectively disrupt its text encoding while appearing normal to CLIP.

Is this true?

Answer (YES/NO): NO